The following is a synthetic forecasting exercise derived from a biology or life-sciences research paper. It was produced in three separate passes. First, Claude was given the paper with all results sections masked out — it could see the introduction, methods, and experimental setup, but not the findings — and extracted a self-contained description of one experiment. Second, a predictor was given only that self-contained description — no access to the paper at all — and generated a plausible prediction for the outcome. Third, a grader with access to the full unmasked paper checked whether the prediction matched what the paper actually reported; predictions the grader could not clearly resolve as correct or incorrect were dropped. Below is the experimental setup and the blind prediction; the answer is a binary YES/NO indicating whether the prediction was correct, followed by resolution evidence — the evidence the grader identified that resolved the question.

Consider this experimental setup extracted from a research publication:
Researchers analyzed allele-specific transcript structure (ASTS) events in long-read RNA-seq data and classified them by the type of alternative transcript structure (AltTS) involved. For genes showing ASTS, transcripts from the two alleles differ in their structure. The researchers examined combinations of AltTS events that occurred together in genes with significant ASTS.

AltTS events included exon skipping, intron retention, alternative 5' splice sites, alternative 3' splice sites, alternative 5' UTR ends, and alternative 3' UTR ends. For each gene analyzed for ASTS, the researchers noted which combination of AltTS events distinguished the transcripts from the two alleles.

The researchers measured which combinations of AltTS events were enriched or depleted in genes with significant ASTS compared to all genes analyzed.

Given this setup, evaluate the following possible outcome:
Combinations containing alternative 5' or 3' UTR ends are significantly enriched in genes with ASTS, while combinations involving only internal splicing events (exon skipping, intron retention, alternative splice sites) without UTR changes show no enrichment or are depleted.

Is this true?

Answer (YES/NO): NO